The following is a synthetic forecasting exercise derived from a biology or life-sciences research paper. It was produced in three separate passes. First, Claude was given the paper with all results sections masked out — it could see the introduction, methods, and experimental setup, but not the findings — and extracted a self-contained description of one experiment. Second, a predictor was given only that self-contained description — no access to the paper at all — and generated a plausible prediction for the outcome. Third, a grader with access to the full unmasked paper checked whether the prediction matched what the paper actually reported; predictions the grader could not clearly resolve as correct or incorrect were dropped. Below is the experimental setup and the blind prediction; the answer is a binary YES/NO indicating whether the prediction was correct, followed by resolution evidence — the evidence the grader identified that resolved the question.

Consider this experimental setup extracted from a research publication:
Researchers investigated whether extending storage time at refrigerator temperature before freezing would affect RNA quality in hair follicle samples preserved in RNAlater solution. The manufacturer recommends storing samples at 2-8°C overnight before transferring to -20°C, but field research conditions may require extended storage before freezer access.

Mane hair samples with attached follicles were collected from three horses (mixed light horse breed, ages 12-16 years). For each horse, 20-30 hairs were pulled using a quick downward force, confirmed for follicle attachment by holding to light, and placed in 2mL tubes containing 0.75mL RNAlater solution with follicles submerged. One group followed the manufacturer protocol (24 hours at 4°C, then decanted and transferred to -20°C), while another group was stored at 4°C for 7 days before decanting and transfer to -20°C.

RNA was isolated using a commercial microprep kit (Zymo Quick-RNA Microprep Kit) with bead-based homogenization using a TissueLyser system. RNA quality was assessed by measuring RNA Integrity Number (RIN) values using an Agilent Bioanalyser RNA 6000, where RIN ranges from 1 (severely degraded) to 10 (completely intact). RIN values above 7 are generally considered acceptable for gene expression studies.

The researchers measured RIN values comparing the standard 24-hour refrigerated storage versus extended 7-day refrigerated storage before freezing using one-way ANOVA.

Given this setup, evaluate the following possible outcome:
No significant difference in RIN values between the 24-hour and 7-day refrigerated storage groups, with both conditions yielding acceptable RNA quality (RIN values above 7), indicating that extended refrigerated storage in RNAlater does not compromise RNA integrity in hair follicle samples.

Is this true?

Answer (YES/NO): YES